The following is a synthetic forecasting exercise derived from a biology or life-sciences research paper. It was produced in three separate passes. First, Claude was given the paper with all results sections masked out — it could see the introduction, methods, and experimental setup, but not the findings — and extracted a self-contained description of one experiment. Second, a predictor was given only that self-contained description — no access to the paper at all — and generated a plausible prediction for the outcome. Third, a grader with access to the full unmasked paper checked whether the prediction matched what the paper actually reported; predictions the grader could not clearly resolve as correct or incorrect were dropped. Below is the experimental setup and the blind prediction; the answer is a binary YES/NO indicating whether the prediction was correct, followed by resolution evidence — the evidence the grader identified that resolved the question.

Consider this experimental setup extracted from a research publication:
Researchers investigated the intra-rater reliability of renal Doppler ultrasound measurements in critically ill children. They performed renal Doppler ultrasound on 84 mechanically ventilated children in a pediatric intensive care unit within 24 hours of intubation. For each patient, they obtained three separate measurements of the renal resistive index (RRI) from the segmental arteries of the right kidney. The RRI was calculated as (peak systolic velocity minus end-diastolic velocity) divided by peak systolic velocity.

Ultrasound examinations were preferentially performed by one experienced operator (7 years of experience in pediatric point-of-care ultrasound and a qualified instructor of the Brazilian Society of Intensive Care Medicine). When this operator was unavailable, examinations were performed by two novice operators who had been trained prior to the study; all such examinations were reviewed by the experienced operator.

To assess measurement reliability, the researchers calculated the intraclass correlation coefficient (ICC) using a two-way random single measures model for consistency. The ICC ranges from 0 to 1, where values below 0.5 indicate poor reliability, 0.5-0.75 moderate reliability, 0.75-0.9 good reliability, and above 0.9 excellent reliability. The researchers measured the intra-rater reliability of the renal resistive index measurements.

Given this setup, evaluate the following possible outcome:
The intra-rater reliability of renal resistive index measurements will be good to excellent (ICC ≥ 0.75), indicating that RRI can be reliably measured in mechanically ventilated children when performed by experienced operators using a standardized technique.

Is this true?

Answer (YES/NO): YES